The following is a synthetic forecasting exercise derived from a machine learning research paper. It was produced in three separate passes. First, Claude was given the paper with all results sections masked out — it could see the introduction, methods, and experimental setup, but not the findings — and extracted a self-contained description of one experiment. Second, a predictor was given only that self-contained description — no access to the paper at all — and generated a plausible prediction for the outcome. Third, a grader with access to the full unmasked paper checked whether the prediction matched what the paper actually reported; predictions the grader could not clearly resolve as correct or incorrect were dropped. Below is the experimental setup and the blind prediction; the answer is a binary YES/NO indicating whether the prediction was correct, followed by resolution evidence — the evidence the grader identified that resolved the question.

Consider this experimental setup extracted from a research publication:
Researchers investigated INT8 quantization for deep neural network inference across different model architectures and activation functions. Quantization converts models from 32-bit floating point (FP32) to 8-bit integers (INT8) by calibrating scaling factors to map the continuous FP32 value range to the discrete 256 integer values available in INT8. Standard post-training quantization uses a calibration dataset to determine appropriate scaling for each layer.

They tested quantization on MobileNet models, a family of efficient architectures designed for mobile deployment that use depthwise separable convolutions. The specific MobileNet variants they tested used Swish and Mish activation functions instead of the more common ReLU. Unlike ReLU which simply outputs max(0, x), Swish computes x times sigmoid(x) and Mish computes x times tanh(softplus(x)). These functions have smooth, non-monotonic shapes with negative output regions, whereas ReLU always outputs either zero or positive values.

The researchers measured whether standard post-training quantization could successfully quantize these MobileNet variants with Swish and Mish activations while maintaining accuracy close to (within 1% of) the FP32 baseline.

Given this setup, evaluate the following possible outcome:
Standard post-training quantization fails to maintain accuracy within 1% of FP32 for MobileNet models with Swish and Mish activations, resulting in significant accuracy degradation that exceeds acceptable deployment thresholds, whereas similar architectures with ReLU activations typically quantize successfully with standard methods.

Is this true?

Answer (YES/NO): YES